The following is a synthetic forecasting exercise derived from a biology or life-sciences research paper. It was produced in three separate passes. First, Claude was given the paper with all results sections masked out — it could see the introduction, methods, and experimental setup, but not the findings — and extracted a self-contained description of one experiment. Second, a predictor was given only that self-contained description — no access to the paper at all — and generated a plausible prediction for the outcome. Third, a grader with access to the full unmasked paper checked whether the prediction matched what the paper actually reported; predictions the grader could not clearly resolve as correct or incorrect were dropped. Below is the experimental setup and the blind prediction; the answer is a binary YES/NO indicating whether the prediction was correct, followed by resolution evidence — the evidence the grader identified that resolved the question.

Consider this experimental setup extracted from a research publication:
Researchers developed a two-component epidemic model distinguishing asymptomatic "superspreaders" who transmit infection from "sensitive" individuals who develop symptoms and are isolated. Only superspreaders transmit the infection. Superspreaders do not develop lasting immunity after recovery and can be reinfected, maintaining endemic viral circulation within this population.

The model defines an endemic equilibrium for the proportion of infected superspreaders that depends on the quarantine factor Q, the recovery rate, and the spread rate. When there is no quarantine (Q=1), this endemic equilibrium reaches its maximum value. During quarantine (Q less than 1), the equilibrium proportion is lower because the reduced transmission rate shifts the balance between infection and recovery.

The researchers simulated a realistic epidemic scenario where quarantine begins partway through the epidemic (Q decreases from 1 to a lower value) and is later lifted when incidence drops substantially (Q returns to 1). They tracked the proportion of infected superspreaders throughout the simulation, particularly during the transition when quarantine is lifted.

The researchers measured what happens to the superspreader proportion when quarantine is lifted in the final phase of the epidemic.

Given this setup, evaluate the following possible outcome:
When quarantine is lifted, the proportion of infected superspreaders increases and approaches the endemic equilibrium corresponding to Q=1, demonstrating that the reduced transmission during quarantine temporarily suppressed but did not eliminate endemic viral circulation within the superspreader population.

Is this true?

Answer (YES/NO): YES